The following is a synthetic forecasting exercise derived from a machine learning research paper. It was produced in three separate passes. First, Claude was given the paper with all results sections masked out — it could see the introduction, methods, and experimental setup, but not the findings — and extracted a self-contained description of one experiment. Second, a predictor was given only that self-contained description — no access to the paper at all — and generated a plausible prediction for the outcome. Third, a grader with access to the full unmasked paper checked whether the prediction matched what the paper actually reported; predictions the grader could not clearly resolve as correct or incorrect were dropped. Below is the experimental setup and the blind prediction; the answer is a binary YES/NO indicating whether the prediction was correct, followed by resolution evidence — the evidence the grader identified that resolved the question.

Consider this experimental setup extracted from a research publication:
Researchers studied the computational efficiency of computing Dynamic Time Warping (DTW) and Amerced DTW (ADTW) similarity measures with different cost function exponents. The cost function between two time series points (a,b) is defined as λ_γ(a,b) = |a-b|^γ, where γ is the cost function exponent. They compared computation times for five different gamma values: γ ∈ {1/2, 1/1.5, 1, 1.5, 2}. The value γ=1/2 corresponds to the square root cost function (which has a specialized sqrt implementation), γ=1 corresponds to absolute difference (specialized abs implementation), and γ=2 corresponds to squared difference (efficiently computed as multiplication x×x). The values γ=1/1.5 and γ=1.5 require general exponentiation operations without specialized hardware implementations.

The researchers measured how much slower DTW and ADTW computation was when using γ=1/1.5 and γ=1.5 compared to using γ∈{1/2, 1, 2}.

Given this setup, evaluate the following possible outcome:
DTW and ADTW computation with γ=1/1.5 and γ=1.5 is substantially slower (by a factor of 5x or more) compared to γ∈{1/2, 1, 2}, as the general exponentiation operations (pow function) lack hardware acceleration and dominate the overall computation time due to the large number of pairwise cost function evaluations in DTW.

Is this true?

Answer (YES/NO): YES